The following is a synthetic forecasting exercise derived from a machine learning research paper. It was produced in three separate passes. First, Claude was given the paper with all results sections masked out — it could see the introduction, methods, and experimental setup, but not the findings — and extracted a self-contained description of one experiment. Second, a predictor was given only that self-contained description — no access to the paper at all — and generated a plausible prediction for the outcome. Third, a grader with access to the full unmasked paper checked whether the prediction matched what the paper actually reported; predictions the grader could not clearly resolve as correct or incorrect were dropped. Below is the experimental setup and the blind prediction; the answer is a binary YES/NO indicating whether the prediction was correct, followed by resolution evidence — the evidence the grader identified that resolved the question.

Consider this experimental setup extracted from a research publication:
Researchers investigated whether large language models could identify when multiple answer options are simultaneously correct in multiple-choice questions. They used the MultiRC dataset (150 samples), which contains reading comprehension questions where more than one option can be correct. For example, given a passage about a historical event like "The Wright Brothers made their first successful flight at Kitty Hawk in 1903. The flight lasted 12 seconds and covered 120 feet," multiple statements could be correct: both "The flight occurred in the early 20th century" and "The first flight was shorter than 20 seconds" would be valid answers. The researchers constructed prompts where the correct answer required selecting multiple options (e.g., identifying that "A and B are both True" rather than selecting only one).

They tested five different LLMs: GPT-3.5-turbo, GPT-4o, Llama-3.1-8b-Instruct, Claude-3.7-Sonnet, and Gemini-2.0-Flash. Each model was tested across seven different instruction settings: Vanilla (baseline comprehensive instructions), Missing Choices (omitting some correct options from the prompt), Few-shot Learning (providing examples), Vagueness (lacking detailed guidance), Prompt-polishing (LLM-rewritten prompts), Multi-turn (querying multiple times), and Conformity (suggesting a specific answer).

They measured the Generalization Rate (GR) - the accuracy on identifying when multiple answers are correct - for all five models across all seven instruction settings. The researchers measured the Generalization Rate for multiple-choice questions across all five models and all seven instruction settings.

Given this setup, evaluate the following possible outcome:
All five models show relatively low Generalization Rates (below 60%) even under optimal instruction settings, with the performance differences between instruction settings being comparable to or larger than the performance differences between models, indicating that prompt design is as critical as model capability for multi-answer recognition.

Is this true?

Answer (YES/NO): YES